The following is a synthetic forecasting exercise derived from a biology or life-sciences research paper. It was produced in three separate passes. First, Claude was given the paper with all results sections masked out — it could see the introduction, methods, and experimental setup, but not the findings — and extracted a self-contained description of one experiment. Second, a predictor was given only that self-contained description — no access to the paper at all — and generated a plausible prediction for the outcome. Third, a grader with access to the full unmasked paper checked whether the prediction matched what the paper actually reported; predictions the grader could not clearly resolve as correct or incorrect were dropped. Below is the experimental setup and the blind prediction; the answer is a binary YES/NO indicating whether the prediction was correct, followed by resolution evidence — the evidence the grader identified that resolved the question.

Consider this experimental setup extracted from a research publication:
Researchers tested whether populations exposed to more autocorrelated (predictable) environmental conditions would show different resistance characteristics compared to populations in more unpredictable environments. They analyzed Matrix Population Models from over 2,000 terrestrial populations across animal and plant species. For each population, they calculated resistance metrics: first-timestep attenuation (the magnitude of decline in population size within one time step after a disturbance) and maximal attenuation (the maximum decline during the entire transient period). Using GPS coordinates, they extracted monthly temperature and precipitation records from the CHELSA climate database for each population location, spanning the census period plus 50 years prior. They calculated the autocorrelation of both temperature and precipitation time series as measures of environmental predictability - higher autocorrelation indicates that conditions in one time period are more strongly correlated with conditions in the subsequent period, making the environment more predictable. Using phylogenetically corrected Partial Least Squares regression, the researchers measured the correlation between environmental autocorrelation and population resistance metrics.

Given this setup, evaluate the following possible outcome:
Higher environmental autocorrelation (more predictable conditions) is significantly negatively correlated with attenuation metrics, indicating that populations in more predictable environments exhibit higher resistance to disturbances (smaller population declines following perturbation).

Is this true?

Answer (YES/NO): NO